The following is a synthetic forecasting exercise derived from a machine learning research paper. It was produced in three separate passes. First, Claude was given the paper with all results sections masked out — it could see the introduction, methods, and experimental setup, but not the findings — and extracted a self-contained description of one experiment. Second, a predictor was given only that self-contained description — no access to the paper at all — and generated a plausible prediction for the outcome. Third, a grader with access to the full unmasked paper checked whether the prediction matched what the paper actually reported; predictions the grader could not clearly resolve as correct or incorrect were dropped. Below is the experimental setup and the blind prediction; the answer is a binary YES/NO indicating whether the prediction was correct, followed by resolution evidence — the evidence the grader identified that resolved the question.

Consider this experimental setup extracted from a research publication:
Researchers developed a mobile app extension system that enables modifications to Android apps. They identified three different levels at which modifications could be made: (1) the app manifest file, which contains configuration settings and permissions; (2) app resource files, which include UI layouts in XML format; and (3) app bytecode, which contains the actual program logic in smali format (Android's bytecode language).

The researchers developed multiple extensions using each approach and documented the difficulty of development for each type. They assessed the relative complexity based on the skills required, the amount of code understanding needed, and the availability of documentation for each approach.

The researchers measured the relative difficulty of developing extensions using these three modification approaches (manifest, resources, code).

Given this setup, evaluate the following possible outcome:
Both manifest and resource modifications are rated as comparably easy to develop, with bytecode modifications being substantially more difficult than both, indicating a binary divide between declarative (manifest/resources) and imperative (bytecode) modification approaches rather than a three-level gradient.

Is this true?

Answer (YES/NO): NO